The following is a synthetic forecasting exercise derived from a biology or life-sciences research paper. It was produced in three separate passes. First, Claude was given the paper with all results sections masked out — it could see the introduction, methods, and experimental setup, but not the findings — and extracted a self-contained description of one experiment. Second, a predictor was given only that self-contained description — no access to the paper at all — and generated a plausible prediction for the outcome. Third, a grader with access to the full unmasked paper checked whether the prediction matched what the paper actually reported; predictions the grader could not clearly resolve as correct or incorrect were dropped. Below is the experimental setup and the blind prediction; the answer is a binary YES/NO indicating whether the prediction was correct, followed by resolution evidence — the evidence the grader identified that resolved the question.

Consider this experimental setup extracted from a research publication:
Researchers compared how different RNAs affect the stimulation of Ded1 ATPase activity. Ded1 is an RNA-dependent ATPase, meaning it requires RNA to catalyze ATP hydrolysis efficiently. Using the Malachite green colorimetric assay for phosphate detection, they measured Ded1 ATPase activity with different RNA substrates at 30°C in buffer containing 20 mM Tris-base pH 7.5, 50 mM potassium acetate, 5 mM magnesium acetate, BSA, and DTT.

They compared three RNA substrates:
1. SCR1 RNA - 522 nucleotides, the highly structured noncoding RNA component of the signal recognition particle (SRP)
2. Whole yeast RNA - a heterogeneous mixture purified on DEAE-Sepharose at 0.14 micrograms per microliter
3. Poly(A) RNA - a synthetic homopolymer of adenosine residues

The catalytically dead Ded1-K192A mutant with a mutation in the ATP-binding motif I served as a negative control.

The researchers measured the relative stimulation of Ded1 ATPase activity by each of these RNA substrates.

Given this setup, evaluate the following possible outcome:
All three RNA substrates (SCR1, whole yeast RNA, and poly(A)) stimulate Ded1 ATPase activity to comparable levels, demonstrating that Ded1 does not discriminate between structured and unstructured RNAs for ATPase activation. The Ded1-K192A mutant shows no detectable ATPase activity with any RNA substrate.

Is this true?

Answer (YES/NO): NO